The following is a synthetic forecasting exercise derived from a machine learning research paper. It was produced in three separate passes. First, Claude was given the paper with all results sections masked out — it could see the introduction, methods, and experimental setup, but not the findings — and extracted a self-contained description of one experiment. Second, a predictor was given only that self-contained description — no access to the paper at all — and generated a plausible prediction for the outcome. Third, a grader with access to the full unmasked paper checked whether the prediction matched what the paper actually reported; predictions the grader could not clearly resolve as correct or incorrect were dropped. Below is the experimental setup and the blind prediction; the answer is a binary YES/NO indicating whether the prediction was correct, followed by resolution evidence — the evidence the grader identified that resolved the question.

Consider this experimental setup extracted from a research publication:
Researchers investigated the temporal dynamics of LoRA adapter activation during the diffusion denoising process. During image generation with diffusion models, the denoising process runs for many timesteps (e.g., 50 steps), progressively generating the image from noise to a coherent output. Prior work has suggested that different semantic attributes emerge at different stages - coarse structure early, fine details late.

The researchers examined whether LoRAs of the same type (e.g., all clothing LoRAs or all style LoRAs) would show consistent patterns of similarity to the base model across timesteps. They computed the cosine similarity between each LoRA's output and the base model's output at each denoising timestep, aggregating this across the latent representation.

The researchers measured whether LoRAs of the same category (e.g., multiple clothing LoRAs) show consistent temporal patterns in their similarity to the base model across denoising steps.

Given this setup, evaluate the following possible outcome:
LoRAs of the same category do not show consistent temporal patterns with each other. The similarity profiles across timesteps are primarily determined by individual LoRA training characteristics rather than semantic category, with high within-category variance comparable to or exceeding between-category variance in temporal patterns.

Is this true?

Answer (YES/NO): YES